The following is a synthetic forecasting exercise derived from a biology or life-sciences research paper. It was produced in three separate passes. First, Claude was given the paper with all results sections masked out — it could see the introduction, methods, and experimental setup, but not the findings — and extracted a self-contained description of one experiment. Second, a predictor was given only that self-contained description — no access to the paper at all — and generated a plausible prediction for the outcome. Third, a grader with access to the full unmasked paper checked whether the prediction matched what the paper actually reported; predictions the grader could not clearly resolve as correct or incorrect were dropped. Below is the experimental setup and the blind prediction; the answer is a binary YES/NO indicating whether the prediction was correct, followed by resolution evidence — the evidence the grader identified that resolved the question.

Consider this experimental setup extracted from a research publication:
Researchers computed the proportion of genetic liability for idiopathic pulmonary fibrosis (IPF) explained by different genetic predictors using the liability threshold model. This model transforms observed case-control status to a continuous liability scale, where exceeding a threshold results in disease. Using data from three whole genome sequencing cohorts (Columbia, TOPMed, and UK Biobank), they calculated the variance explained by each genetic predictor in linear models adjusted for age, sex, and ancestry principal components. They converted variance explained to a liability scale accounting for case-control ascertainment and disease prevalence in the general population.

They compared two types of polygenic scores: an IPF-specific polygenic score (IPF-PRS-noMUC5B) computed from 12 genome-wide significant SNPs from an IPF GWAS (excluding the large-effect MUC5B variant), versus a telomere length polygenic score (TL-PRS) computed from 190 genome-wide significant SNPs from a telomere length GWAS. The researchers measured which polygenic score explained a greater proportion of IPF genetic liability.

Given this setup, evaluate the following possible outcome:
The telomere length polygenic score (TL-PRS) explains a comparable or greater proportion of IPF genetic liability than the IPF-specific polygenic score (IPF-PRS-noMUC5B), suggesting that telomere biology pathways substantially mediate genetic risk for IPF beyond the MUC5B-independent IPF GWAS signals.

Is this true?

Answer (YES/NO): YES